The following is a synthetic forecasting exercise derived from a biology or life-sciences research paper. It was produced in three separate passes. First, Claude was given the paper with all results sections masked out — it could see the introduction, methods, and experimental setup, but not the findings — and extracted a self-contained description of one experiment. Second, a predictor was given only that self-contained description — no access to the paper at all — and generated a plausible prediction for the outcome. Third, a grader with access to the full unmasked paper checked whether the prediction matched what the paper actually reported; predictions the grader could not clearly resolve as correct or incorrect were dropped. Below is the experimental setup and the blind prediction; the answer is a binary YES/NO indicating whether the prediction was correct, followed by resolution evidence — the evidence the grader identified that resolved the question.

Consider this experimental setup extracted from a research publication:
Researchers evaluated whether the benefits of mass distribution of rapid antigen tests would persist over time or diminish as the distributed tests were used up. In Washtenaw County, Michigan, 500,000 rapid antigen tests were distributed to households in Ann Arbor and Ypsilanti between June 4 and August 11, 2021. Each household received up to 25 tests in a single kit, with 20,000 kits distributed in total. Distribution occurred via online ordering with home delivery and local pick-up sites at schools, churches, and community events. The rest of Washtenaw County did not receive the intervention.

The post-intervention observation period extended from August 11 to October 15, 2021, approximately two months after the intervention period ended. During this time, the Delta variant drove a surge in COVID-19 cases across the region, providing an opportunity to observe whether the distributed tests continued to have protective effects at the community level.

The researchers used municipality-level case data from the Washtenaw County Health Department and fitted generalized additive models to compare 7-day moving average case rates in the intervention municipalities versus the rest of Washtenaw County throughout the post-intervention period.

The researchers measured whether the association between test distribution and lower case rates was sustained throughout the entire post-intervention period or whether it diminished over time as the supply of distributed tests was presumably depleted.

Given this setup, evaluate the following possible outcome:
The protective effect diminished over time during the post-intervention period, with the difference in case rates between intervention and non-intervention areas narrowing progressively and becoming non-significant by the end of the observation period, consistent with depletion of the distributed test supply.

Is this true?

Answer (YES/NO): NO